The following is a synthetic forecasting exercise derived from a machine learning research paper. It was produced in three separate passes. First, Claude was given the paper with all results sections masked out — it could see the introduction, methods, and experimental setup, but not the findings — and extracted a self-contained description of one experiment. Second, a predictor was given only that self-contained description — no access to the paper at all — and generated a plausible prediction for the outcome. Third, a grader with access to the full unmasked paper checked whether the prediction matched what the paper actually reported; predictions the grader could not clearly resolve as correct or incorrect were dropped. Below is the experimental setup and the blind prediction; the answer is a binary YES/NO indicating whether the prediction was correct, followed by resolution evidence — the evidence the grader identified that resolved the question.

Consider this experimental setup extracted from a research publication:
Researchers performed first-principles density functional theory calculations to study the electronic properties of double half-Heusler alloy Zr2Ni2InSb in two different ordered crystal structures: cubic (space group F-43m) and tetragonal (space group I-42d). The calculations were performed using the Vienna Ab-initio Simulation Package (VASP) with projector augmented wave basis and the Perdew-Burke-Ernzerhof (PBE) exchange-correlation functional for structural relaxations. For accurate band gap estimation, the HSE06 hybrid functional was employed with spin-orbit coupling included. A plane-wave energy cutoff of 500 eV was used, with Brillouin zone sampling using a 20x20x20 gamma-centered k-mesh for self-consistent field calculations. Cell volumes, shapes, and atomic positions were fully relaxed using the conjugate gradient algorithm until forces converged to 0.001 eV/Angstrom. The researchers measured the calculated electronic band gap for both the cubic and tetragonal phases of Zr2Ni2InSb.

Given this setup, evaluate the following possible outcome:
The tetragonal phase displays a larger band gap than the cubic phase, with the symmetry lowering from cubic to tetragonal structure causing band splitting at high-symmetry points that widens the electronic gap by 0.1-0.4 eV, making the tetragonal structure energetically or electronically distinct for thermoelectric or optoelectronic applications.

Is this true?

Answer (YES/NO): NO